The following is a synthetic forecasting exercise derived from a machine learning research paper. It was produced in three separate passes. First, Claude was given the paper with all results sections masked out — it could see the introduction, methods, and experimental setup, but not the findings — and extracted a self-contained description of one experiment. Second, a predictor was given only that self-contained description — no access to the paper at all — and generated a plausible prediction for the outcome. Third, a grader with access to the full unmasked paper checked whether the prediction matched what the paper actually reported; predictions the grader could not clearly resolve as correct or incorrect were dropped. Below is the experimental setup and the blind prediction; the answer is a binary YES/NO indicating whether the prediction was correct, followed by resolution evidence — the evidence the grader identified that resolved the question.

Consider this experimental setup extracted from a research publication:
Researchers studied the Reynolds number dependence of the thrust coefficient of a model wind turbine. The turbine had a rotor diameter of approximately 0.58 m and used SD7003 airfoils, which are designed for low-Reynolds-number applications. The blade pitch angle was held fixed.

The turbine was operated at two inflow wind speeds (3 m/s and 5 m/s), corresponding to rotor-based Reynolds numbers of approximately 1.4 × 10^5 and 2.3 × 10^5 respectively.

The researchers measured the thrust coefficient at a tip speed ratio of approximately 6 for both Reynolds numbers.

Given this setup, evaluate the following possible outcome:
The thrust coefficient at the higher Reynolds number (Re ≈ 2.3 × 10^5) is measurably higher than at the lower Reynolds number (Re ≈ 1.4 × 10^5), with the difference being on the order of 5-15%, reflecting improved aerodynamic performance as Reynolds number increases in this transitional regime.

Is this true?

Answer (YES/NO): YES